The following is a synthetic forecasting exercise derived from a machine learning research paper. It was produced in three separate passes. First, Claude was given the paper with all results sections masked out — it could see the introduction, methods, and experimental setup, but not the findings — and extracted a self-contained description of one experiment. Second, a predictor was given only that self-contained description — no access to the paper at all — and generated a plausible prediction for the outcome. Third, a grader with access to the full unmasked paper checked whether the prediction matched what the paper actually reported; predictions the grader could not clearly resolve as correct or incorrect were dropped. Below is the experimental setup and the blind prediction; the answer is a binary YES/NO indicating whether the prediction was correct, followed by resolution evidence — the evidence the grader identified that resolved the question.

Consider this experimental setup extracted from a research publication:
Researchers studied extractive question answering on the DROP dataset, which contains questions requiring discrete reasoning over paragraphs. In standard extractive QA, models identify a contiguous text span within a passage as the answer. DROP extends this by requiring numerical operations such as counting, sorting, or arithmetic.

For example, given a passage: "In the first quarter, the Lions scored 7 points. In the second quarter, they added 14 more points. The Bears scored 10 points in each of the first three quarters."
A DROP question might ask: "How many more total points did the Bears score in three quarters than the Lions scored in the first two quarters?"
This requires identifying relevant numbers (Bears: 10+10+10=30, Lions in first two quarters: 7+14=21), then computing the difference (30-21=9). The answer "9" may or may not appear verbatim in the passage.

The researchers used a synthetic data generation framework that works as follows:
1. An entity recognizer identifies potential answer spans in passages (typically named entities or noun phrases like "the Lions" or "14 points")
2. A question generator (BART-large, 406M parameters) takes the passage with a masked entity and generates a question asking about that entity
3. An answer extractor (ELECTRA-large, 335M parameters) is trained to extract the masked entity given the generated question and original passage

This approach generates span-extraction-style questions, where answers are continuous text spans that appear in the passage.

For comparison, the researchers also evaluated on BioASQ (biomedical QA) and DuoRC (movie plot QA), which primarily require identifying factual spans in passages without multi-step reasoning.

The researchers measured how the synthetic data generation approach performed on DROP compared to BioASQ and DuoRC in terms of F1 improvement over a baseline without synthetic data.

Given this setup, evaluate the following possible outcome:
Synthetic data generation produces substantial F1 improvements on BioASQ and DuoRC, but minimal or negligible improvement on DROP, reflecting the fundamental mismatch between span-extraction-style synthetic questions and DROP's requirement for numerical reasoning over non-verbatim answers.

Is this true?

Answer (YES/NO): YES